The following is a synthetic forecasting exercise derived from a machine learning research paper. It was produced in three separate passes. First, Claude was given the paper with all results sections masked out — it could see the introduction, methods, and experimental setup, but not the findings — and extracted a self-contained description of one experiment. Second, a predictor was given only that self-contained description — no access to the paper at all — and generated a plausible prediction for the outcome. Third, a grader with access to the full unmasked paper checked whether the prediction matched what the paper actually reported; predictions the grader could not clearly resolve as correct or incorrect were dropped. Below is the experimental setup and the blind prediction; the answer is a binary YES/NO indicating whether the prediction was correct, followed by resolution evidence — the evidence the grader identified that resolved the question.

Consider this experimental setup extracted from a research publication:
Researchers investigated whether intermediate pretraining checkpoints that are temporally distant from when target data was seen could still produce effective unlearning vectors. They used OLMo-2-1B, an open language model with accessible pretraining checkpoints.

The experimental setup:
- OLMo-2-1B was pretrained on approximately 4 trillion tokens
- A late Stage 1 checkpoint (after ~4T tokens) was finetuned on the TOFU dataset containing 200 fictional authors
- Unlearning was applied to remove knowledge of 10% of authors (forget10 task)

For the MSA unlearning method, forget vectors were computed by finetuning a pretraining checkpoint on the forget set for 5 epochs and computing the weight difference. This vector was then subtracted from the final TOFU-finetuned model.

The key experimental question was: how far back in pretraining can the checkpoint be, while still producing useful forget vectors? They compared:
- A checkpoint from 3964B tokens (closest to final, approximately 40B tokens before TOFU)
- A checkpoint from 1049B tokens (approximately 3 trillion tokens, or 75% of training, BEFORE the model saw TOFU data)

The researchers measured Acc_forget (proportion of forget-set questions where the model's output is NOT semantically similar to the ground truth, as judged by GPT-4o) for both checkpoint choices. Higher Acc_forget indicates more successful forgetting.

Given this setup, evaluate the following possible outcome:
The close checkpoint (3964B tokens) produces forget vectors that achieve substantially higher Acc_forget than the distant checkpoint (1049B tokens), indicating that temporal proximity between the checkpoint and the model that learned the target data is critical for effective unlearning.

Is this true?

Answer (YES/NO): NO